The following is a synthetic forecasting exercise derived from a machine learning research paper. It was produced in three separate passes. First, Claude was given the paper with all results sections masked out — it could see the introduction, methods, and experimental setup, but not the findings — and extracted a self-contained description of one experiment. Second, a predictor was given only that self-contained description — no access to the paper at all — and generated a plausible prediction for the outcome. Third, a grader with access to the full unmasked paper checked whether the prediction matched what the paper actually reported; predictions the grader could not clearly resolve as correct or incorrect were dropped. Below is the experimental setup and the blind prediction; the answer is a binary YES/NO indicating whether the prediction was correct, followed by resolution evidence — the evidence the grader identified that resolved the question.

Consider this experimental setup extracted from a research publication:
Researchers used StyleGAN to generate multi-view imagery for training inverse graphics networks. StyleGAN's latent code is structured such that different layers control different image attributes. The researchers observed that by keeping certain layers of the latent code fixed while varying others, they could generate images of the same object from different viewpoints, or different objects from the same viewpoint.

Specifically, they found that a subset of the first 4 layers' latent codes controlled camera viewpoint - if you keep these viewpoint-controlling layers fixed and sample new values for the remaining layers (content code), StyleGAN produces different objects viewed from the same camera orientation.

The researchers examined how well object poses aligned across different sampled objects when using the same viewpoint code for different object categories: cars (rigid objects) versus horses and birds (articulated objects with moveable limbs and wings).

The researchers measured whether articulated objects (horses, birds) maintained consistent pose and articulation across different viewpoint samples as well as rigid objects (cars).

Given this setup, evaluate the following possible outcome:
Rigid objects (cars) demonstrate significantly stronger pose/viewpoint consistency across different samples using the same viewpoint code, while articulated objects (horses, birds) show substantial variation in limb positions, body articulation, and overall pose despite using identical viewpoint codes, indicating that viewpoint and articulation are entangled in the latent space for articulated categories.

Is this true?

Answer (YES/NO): NO